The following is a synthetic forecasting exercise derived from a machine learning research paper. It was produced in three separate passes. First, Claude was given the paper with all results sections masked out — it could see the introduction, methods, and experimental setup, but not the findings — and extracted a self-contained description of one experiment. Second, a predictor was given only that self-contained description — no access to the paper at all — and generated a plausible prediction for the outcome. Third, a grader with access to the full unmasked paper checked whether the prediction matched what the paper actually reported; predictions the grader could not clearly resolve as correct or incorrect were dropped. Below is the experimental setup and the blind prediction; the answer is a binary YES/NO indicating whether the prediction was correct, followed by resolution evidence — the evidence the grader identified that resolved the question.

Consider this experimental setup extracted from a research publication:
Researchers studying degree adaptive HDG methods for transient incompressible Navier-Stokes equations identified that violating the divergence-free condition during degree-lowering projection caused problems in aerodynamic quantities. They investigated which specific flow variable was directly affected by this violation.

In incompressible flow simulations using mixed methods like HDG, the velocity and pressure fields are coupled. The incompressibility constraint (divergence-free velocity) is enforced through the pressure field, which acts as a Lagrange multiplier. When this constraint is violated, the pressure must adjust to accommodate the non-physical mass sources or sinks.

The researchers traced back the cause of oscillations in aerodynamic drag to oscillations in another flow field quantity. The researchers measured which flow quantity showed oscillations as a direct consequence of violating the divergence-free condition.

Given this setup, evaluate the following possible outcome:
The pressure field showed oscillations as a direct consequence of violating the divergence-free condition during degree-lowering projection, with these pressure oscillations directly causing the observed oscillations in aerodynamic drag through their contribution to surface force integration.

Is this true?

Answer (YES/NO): YES